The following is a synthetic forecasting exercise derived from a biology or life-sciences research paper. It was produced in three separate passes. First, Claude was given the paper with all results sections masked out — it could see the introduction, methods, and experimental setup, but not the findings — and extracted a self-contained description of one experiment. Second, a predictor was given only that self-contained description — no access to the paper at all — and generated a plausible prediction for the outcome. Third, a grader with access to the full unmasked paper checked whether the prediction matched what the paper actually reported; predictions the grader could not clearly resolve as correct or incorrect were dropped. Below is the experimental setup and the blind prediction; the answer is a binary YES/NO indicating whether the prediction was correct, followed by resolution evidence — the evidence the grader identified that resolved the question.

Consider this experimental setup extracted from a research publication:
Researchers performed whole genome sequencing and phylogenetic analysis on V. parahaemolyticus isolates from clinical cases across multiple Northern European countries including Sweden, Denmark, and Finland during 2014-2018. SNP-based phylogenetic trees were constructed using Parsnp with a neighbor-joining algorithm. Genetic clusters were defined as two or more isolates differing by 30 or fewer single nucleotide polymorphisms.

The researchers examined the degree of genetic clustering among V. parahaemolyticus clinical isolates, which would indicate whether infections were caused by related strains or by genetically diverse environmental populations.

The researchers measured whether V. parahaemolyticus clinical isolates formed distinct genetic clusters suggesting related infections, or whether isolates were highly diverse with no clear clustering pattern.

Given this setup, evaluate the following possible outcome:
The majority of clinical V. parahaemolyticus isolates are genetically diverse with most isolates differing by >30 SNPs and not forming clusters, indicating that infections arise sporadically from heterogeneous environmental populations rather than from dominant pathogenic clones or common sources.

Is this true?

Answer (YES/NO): YES